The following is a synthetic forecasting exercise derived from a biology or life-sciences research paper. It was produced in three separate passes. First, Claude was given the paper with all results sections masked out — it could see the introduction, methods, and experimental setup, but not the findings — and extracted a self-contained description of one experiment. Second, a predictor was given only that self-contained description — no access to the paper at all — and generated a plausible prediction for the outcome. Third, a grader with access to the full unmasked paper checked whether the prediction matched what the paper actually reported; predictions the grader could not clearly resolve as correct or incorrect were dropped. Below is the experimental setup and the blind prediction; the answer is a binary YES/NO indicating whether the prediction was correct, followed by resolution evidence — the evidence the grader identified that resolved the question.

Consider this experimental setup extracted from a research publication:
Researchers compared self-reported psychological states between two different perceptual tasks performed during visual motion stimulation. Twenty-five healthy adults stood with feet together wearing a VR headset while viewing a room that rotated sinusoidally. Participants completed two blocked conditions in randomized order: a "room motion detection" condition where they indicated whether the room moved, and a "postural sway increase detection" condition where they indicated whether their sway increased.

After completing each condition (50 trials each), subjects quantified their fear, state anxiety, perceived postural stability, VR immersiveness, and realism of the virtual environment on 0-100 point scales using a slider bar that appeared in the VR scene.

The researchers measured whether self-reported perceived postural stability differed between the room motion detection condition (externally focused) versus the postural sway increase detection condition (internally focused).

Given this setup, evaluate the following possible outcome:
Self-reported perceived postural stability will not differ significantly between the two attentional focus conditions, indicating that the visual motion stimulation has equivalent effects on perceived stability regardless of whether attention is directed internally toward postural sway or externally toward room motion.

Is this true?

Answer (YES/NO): YES